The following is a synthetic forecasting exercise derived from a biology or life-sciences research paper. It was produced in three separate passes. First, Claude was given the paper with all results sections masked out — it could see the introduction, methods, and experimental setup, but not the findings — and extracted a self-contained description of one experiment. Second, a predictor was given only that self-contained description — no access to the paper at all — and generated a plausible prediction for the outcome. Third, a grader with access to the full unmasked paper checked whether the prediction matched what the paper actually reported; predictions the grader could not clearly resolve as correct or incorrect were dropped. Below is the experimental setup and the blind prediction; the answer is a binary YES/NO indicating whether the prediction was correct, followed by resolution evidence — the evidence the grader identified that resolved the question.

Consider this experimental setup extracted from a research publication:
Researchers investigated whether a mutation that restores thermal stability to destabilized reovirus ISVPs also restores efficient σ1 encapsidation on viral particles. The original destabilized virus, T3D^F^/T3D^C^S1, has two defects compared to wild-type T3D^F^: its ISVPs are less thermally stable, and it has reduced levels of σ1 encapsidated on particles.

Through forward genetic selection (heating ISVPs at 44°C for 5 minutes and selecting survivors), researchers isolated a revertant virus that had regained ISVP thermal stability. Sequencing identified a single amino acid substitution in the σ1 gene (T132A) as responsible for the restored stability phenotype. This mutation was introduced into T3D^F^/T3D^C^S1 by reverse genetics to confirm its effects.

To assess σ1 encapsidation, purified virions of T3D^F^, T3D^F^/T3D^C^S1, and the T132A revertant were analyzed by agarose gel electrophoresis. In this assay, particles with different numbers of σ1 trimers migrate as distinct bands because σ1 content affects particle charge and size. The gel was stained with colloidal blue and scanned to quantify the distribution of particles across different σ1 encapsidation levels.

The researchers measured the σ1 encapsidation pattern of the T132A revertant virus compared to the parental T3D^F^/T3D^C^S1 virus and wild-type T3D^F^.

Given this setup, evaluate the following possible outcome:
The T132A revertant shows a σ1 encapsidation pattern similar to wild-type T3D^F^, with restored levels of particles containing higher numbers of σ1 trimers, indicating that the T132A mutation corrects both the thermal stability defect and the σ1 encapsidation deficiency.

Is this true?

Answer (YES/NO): NO